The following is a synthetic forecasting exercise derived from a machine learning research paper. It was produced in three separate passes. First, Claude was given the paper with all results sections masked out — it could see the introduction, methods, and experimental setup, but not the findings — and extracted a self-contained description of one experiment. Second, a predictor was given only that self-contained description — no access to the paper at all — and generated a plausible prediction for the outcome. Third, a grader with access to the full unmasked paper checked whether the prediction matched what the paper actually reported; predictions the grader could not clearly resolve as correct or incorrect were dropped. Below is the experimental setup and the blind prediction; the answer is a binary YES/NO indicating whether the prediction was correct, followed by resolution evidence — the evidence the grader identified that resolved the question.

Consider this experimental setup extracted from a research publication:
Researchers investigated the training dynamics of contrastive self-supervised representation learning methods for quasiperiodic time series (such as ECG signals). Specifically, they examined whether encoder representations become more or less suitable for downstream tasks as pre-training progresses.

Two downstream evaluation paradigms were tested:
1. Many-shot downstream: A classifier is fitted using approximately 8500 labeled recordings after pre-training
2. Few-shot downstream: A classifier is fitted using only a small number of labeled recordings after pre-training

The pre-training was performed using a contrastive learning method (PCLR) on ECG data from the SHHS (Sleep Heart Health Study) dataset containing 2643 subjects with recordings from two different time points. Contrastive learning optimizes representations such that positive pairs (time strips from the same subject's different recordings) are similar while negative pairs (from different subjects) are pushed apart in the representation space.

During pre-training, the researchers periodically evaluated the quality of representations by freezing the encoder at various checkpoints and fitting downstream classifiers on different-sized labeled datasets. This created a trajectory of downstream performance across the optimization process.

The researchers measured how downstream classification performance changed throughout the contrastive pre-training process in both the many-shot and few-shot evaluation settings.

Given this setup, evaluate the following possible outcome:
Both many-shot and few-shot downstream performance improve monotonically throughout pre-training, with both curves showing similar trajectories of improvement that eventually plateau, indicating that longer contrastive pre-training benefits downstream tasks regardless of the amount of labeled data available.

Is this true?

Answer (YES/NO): NO